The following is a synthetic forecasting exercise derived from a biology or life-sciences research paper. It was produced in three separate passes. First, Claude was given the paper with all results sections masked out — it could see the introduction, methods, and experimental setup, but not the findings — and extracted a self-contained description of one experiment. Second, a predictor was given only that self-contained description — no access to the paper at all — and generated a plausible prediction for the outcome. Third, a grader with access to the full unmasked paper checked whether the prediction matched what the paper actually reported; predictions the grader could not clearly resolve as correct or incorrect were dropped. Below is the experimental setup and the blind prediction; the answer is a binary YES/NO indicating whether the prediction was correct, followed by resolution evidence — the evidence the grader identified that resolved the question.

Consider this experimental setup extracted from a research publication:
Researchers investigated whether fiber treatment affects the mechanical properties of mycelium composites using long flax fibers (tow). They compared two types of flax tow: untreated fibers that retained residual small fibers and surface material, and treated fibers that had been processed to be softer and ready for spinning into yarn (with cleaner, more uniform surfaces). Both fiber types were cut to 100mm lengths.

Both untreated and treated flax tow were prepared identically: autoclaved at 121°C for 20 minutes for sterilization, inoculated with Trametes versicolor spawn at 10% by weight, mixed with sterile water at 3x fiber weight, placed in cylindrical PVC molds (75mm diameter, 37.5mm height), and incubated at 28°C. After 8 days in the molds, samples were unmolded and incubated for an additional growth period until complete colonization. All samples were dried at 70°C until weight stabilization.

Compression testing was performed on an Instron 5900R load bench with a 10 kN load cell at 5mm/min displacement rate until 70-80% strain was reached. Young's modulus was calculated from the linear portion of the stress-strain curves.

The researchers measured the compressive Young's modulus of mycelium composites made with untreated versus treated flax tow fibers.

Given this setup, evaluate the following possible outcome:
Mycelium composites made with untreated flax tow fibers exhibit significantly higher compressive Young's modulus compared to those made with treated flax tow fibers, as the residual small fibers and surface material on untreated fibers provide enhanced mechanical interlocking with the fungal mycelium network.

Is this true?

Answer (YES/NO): NO